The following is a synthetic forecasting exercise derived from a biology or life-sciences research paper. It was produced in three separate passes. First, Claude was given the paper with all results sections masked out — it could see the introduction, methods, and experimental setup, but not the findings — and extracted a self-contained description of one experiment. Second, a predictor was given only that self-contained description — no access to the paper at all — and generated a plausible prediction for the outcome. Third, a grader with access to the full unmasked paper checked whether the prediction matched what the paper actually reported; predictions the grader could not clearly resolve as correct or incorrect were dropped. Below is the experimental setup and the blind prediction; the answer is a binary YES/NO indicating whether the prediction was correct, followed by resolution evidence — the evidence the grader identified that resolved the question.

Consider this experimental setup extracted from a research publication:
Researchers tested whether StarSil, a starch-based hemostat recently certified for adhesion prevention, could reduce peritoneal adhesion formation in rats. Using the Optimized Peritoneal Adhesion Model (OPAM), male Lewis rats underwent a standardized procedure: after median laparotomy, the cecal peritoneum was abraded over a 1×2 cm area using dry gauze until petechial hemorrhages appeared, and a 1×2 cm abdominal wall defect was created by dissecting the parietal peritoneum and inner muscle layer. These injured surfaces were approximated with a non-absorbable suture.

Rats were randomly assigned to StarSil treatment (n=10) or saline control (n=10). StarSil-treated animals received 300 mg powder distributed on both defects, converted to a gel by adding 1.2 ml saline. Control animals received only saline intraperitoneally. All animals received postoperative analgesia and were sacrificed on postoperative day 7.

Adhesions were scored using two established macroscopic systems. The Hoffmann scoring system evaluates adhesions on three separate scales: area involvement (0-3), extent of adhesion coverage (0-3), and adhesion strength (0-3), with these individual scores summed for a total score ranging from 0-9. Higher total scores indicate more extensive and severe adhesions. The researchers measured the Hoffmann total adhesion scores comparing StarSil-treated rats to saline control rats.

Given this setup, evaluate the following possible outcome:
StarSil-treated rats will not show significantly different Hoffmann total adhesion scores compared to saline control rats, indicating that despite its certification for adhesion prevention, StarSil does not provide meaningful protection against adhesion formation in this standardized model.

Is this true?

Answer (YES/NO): YES